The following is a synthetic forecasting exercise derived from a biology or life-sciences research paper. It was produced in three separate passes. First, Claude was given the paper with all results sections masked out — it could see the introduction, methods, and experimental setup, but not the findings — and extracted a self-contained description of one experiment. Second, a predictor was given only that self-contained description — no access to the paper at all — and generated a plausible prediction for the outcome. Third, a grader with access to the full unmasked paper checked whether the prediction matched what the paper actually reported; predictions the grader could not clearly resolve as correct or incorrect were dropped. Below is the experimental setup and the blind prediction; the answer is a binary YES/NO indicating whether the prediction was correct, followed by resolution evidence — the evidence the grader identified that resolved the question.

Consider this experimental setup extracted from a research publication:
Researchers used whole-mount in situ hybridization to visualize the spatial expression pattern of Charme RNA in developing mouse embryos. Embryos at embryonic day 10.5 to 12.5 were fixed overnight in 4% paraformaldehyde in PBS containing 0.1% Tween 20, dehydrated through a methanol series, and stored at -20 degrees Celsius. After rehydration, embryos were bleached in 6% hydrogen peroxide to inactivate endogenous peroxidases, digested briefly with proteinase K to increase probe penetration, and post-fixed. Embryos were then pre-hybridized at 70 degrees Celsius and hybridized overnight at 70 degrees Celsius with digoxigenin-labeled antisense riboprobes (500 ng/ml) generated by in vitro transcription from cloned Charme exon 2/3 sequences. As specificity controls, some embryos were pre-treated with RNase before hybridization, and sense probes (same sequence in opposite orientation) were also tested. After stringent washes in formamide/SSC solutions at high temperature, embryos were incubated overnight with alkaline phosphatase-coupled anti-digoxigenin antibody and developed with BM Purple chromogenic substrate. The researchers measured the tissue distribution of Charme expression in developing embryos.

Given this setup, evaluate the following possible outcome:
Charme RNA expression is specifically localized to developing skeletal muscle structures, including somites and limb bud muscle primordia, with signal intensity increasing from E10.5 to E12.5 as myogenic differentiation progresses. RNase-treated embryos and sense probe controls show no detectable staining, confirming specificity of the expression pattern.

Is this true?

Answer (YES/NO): NO